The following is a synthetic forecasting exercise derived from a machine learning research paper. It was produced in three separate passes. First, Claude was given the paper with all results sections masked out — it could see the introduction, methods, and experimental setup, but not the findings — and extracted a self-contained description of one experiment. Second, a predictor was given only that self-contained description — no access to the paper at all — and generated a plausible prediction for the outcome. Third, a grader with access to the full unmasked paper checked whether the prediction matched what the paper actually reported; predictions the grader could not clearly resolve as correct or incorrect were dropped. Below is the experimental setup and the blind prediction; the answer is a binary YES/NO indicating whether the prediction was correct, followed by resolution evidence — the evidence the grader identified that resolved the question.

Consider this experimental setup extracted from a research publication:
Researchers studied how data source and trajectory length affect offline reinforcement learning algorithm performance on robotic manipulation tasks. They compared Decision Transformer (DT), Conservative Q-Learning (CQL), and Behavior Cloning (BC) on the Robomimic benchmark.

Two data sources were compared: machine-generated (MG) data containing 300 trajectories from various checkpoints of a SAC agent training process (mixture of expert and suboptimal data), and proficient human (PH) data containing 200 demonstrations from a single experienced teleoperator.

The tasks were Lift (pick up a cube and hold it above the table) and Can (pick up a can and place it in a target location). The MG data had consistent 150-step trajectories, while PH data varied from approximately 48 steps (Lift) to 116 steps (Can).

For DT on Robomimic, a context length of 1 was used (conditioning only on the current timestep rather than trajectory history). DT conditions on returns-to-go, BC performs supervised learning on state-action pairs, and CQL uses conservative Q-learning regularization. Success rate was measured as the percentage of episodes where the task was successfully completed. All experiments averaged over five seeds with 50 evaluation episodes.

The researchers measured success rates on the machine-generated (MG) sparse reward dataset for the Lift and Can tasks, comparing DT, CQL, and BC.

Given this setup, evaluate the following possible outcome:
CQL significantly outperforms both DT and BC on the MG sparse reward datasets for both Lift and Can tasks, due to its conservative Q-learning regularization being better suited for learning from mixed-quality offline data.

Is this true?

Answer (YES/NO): NO